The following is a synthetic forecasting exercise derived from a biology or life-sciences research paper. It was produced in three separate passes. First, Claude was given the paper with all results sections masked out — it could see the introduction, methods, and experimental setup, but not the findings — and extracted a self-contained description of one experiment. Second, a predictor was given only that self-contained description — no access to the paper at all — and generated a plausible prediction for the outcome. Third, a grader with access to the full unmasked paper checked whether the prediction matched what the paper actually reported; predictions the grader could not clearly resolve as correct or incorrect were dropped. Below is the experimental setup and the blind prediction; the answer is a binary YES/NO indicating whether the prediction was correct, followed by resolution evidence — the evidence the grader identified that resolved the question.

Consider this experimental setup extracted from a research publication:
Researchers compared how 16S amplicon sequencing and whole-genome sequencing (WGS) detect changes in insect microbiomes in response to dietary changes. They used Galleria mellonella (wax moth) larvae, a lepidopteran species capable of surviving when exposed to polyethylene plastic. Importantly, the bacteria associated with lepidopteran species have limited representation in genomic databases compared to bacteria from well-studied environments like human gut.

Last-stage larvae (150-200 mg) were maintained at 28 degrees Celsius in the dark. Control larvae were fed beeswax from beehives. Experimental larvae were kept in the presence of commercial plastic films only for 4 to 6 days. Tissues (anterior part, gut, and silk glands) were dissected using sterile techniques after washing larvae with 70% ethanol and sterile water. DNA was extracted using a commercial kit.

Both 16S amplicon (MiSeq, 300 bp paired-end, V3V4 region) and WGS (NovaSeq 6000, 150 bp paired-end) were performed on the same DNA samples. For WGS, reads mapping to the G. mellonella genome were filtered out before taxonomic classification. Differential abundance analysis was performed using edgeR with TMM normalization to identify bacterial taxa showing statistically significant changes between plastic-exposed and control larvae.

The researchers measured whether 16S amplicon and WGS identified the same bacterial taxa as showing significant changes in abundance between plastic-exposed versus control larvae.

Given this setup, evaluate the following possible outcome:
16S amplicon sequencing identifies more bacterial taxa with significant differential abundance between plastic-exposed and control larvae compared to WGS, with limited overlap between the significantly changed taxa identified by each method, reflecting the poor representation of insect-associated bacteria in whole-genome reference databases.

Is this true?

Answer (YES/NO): NO